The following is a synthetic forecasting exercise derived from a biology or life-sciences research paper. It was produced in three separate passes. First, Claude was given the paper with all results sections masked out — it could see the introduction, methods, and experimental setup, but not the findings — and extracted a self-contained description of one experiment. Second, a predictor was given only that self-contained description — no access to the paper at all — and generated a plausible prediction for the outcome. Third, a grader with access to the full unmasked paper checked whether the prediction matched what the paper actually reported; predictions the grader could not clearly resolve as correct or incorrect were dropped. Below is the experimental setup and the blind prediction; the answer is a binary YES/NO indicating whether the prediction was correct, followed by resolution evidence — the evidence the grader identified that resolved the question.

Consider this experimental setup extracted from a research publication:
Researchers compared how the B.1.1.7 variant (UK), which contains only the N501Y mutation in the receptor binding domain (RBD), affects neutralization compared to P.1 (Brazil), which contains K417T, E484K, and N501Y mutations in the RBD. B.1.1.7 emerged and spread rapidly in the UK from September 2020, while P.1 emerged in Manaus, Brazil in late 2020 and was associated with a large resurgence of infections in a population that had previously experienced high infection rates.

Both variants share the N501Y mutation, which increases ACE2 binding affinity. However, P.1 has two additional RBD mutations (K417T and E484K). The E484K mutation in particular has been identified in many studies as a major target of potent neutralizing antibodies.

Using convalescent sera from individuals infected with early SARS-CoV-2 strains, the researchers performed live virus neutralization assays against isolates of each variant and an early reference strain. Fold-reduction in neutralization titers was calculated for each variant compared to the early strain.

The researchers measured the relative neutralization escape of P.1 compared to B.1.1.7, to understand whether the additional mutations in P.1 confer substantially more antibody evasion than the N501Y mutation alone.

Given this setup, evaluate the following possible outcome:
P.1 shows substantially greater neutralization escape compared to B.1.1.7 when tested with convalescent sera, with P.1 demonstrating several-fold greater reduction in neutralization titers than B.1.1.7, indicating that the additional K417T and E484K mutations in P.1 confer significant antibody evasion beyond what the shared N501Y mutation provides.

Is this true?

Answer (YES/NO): NO